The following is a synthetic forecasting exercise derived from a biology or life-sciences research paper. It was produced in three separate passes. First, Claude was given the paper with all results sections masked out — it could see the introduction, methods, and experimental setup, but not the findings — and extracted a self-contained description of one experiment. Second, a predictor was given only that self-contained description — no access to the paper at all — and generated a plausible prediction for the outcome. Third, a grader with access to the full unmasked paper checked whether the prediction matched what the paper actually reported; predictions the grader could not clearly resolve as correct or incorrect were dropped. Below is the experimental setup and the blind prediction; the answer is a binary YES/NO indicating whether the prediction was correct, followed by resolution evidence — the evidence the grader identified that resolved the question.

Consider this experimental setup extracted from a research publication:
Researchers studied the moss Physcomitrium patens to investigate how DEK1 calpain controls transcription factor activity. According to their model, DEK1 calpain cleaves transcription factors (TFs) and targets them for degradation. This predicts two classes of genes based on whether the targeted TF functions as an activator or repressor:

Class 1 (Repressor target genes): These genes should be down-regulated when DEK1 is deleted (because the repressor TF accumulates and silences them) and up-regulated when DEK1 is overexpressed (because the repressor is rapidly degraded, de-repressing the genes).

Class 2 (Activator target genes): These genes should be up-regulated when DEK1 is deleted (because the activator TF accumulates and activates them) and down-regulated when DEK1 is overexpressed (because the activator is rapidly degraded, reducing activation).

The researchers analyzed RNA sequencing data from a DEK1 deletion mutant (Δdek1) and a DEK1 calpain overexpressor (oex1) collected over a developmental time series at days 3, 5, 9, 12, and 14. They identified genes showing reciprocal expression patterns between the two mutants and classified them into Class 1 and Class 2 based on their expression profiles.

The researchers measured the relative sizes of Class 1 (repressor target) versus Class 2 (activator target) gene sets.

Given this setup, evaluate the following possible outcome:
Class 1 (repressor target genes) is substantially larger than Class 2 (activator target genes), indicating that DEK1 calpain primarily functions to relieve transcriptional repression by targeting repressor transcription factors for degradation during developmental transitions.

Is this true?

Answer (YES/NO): NO